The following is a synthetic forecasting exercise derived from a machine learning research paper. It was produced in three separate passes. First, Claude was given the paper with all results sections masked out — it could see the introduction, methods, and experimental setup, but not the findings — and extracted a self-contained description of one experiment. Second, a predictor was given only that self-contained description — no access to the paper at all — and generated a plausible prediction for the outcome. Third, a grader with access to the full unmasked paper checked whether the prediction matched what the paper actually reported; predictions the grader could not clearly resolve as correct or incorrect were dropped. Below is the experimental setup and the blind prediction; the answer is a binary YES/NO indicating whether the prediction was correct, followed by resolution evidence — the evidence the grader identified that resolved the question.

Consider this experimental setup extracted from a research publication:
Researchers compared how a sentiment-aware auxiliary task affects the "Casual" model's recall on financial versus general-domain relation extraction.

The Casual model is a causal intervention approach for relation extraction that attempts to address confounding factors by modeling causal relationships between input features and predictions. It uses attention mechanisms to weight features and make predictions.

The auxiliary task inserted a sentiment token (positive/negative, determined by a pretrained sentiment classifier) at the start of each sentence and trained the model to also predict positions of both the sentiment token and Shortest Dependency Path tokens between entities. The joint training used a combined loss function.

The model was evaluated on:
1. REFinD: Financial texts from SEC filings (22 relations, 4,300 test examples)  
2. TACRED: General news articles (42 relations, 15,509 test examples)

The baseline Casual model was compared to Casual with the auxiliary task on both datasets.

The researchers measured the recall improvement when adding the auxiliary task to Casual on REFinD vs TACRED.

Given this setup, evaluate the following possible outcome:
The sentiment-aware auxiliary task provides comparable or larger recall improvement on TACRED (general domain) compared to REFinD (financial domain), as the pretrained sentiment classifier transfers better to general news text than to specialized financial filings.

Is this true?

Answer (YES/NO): NO